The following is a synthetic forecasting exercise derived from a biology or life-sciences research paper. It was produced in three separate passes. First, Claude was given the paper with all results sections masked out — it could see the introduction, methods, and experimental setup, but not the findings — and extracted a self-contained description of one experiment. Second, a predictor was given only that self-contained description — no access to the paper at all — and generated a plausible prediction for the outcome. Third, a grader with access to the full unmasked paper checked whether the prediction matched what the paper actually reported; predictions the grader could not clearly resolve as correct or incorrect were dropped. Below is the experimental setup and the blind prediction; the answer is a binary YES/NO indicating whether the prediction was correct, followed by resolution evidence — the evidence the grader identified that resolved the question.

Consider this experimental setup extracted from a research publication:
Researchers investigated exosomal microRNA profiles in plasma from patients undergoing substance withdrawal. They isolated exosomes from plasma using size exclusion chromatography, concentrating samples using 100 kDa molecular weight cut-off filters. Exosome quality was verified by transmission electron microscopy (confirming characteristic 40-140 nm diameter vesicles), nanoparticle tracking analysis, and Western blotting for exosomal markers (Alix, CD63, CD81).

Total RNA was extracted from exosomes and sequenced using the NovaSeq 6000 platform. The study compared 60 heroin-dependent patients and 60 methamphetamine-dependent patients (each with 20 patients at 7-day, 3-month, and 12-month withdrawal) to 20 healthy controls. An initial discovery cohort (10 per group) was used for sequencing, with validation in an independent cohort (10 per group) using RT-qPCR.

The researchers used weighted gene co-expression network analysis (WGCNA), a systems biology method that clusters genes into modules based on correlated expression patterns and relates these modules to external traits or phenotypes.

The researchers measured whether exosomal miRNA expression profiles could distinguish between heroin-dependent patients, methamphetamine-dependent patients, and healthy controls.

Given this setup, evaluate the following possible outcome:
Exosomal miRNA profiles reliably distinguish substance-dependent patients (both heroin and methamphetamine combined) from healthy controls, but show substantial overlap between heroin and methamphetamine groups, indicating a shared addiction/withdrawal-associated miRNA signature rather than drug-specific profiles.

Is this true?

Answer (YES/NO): YES